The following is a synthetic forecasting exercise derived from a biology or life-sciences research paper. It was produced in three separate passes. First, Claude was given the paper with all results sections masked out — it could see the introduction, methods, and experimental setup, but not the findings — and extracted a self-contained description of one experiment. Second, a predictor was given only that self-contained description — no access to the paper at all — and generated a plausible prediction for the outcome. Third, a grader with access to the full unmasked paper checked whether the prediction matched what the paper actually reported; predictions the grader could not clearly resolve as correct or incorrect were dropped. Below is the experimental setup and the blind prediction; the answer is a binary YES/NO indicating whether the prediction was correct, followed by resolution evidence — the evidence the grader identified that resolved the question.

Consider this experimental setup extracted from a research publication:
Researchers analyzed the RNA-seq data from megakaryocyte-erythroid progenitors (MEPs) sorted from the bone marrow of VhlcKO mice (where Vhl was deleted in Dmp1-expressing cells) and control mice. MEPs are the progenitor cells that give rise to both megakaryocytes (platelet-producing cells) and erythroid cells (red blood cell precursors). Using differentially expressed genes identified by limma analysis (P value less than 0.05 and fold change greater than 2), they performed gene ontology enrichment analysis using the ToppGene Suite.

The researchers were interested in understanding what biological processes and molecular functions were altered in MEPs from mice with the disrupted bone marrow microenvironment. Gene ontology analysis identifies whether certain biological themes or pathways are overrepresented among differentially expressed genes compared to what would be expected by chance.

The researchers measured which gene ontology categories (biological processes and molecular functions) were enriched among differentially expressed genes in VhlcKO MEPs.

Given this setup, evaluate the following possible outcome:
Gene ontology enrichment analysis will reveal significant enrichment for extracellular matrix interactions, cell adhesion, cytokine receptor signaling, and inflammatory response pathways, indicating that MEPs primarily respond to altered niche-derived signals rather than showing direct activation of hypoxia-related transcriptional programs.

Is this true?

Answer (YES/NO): NO